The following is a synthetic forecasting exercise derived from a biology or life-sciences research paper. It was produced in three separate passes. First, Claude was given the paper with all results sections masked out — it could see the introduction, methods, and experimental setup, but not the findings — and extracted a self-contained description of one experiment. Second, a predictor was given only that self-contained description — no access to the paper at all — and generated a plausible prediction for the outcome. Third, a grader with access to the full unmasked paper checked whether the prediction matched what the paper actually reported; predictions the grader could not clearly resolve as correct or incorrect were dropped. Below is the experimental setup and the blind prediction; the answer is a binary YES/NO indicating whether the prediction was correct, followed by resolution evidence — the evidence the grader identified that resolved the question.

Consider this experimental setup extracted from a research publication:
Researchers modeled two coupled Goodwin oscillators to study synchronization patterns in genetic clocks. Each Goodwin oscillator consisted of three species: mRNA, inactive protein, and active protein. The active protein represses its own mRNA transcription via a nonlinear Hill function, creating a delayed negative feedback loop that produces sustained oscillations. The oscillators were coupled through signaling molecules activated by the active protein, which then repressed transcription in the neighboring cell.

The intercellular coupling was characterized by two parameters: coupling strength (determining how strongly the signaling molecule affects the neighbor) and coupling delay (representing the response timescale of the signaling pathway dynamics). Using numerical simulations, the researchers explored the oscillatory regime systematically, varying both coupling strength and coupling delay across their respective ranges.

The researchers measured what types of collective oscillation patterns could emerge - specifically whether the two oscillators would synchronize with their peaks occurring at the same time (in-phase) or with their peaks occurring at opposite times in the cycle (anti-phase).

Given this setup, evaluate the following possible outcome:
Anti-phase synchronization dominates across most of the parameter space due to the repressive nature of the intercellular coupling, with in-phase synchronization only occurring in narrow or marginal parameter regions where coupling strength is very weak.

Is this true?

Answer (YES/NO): NO